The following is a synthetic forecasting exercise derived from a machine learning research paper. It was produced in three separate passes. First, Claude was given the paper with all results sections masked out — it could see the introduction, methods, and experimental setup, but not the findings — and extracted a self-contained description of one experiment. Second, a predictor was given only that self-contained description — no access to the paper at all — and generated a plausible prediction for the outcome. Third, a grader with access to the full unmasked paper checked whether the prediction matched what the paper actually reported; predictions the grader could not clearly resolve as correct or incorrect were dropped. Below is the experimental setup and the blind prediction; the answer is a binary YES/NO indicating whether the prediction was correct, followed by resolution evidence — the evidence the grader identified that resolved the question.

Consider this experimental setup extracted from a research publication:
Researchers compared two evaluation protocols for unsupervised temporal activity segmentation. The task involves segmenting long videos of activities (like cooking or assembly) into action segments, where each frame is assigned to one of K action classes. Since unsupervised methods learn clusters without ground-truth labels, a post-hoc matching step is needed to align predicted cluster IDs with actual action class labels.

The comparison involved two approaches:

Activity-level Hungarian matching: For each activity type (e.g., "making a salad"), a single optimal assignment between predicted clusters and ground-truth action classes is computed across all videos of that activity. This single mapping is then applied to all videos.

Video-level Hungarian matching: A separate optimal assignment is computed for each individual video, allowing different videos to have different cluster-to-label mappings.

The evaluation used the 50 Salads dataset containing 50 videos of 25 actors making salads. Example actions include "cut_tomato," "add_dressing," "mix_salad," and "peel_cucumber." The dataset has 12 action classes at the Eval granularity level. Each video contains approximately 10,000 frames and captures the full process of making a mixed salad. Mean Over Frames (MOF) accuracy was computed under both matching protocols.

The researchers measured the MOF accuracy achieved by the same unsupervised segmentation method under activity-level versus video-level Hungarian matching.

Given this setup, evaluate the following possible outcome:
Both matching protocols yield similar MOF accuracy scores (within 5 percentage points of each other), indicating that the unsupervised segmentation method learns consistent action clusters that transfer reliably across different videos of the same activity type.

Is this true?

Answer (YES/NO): NO